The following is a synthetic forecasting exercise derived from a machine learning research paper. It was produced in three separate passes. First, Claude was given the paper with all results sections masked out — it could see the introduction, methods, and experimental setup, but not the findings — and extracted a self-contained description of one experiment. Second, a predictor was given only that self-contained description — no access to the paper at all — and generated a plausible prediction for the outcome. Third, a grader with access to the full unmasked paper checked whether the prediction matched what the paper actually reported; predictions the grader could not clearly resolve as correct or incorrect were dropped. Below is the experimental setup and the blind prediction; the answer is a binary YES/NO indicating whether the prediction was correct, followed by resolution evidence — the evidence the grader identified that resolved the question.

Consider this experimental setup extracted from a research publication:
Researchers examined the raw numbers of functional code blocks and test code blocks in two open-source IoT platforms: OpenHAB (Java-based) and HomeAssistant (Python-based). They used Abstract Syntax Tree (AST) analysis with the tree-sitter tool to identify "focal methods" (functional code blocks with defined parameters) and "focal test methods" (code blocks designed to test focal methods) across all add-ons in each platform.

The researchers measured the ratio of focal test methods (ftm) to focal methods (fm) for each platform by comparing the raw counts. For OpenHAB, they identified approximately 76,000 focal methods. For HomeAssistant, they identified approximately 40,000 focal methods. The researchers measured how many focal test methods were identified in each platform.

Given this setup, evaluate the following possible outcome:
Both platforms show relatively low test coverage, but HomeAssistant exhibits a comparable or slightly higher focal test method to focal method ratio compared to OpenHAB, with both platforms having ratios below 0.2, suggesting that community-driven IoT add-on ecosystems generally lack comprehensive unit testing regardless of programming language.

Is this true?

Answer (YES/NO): NO